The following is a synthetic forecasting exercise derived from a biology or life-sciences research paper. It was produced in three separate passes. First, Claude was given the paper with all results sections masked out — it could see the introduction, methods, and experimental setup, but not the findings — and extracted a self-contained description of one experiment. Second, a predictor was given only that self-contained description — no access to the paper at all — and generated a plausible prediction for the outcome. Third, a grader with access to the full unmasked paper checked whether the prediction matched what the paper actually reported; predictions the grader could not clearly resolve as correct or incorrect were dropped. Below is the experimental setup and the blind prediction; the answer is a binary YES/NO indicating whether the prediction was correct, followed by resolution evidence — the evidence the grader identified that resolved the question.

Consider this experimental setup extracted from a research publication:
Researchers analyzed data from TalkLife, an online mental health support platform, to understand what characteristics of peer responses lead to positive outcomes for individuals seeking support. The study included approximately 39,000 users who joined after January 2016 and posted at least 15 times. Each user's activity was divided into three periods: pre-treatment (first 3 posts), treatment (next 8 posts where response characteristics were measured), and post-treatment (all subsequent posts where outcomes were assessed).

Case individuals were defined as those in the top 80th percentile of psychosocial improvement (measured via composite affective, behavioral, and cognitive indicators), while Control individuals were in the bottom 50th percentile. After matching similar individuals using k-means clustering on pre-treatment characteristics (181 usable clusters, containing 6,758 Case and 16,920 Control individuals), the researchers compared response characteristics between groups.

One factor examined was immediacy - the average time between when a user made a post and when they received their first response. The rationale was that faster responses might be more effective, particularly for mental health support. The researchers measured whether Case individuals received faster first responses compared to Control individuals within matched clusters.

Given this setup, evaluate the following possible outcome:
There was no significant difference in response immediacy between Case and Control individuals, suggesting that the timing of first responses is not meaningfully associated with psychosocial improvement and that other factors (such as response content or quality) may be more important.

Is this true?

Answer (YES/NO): YES